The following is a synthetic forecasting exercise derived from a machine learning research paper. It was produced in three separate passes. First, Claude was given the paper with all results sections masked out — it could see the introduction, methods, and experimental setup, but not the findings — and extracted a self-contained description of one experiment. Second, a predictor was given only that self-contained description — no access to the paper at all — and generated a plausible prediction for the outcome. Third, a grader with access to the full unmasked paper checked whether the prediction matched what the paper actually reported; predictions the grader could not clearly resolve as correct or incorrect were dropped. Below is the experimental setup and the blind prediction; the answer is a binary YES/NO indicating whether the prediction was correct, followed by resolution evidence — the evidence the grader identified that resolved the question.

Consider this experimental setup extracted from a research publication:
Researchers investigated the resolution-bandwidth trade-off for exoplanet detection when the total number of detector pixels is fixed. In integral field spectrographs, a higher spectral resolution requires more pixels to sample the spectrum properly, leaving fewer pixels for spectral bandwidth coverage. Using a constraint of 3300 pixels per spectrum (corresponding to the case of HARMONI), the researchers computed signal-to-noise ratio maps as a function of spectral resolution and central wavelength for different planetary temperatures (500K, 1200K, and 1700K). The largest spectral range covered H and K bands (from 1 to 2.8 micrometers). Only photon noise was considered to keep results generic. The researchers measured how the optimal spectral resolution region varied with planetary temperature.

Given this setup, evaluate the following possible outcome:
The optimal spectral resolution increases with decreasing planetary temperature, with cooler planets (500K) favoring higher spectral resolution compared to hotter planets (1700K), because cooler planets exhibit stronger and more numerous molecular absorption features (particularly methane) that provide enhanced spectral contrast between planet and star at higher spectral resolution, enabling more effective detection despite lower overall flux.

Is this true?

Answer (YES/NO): NO